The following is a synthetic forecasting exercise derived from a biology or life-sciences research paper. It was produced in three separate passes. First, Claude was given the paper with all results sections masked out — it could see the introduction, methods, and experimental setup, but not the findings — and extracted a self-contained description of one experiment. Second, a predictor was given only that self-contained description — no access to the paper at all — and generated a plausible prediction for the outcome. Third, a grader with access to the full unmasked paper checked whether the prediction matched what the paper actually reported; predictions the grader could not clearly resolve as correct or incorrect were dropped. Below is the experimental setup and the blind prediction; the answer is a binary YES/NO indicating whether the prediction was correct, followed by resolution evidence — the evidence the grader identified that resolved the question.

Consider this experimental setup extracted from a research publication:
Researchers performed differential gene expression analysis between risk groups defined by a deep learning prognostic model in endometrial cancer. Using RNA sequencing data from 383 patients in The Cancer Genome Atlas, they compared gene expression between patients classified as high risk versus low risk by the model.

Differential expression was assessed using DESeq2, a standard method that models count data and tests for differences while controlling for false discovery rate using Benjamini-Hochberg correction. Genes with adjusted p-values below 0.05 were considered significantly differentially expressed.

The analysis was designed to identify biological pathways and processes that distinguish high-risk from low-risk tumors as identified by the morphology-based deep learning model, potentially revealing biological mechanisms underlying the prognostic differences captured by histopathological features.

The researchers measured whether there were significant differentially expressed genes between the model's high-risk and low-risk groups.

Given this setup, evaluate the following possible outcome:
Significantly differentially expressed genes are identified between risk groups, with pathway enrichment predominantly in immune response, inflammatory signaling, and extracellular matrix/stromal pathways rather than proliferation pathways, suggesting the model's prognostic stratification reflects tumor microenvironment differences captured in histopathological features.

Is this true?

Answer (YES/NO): NO